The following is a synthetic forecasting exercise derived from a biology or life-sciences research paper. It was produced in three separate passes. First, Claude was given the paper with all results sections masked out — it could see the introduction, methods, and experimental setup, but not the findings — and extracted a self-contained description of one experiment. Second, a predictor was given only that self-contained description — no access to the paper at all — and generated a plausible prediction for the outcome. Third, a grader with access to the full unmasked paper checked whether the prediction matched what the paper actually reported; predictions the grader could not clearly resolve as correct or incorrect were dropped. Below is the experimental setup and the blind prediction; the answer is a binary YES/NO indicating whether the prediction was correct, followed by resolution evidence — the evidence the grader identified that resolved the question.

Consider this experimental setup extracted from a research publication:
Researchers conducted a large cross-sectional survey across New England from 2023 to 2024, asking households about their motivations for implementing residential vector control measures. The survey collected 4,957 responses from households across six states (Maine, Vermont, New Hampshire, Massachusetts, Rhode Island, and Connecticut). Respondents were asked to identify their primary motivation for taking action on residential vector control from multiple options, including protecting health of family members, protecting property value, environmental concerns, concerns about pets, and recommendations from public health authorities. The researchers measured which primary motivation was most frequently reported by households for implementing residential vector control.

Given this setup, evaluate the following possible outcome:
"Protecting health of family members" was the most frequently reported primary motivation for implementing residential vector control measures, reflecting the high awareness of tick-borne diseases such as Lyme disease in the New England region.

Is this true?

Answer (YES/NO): YES